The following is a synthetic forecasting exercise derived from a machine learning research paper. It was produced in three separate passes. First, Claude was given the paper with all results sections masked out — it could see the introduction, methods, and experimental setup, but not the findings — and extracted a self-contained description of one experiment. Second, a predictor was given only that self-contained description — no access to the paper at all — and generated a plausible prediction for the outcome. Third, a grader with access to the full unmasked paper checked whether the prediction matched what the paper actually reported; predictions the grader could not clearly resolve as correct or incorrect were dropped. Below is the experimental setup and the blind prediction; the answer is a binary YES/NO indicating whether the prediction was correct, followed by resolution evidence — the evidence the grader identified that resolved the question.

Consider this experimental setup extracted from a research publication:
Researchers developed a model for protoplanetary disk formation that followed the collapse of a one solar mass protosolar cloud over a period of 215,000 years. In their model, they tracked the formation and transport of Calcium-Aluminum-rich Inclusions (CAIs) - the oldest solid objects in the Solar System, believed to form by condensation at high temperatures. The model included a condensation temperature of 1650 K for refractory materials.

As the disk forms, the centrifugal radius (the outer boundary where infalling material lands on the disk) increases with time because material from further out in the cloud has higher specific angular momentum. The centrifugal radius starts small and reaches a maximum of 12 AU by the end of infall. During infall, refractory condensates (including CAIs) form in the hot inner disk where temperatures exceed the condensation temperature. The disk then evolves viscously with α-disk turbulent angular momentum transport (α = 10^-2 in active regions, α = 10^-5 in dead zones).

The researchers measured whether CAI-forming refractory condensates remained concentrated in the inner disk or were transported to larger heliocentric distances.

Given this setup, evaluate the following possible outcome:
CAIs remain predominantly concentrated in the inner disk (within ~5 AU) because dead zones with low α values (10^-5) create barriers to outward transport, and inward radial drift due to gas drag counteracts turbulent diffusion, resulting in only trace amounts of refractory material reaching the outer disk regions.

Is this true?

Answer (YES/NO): NO